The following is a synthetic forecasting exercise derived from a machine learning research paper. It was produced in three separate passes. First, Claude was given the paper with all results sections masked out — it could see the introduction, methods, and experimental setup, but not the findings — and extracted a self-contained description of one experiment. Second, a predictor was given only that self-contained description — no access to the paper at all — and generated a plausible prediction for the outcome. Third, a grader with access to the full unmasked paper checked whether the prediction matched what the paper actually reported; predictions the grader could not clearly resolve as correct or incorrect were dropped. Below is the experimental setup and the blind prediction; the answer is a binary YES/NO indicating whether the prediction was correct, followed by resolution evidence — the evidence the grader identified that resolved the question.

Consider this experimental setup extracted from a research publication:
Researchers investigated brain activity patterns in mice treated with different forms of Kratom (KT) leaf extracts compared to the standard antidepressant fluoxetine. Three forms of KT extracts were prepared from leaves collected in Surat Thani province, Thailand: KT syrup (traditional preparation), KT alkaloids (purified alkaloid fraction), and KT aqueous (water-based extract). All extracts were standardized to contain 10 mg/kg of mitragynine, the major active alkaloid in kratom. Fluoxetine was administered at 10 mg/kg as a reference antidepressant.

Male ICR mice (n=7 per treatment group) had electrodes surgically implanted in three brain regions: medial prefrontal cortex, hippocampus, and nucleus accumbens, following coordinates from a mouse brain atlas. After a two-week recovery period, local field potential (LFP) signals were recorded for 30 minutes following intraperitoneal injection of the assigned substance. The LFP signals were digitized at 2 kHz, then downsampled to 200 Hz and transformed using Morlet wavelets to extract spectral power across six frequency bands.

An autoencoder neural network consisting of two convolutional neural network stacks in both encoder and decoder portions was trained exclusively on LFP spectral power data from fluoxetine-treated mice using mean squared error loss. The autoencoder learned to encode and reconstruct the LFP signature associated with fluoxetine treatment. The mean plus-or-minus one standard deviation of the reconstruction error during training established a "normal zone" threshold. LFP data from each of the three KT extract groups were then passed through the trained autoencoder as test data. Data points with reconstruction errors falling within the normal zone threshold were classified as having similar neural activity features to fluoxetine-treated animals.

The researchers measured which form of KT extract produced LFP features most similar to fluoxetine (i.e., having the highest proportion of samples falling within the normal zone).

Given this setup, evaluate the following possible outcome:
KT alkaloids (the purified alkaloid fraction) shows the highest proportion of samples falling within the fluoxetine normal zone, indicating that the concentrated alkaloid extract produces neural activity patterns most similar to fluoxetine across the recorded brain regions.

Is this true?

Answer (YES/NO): NO